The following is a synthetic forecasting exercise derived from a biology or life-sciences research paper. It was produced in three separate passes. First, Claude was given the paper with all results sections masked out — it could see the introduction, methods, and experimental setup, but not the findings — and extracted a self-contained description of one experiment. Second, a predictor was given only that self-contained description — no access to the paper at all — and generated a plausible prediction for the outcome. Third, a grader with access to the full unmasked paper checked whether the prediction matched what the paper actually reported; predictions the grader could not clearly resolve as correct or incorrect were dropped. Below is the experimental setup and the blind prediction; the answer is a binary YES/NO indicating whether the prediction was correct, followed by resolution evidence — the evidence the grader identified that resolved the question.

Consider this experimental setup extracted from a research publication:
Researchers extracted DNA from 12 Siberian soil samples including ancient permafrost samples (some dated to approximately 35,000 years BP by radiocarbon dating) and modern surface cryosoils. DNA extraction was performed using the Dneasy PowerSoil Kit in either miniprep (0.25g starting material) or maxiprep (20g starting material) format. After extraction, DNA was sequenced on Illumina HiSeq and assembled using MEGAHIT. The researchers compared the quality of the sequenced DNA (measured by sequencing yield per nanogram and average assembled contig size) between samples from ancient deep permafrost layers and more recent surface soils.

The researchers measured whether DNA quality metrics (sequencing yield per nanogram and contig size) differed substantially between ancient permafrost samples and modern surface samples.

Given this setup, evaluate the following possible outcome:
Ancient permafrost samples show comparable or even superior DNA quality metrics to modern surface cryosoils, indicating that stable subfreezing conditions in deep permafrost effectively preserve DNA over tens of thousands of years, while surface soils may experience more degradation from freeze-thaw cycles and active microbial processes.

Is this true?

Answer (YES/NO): YES